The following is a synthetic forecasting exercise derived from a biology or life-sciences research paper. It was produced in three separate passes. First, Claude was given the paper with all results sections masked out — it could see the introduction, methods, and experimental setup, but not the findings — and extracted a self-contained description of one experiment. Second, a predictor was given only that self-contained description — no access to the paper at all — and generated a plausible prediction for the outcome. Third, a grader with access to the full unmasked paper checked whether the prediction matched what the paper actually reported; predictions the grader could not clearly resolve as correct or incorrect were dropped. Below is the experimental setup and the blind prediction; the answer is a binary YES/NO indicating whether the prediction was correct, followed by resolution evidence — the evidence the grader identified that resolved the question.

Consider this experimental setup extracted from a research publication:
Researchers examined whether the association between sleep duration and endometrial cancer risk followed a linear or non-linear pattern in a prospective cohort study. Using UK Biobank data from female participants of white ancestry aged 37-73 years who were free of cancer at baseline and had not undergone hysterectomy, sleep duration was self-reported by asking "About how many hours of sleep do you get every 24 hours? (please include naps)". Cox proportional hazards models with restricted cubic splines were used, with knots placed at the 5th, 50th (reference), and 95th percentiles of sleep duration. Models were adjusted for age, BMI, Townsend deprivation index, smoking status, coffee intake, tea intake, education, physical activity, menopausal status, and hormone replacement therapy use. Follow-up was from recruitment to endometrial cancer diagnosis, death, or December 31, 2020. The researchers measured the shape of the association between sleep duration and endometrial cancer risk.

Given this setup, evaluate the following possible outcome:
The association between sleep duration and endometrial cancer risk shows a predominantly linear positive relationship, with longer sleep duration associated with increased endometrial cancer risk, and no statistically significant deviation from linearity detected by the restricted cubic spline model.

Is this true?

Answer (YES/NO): NO